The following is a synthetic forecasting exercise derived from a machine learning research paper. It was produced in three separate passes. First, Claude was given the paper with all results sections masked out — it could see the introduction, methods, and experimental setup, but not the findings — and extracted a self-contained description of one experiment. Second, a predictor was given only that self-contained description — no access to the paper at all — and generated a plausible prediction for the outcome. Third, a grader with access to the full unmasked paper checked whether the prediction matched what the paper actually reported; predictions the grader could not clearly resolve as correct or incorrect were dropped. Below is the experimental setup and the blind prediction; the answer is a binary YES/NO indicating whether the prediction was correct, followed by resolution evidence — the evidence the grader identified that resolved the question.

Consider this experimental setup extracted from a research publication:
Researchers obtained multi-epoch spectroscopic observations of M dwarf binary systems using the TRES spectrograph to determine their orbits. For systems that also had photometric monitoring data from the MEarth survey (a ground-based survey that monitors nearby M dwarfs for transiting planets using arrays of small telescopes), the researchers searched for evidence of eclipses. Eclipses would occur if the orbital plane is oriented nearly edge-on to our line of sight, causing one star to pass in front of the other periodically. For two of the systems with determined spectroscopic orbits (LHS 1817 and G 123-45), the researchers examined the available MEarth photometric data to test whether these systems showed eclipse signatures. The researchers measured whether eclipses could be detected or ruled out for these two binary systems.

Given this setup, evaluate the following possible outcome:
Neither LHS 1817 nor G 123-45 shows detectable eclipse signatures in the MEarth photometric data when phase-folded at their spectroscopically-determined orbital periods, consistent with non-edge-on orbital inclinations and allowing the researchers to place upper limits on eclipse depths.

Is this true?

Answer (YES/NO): NO